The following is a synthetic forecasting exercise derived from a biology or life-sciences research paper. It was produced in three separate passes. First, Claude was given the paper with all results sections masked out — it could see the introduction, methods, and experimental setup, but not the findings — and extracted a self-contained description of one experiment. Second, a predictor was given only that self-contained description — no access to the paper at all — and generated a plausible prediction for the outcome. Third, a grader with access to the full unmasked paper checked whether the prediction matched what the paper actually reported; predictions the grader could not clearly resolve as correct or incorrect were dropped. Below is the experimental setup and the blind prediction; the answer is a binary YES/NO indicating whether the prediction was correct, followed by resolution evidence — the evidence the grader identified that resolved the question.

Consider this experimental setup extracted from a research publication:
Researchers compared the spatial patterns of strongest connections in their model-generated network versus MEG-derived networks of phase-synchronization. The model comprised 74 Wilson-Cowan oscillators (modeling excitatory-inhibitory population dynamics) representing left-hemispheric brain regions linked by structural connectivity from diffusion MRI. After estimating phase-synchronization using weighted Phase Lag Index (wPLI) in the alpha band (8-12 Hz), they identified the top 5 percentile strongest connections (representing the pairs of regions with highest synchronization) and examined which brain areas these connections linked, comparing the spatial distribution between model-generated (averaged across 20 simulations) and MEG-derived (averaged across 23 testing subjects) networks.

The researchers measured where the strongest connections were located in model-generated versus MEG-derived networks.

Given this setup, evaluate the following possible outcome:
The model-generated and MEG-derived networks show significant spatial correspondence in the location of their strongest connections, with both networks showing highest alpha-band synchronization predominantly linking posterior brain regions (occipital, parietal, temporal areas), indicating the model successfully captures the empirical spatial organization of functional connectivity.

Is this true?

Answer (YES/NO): YES